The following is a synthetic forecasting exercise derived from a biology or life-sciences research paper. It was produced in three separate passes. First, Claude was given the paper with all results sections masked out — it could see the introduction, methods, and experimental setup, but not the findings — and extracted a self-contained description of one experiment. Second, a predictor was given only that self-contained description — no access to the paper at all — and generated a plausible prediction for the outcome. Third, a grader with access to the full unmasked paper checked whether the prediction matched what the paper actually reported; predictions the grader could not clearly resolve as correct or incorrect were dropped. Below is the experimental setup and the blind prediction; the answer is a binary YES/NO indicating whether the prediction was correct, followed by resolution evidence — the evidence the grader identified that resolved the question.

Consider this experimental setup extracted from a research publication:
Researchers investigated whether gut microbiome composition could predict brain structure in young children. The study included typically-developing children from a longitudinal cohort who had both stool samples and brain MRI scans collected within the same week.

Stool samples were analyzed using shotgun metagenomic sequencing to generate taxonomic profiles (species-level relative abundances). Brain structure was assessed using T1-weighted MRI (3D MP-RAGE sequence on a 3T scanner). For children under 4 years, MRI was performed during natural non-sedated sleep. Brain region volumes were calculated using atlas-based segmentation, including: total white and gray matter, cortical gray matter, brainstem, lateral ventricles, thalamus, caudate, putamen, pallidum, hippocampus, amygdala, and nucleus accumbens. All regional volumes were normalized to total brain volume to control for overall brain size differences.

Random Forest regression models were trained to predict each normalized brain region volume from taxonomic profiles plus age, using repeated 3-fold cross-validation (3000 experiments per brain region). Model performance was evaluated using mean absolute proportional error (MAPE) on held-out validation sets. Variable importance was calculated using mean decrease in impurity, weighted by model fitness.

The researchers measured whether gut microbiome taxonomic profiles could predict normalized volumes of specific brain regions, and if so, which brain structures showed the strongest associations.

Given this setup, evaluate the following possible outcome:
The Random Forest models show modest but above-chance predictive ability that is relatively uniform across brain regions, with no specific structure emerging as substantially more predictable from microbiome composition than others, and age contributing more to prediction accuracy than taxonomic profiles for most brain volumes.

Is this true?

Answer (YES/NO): NO